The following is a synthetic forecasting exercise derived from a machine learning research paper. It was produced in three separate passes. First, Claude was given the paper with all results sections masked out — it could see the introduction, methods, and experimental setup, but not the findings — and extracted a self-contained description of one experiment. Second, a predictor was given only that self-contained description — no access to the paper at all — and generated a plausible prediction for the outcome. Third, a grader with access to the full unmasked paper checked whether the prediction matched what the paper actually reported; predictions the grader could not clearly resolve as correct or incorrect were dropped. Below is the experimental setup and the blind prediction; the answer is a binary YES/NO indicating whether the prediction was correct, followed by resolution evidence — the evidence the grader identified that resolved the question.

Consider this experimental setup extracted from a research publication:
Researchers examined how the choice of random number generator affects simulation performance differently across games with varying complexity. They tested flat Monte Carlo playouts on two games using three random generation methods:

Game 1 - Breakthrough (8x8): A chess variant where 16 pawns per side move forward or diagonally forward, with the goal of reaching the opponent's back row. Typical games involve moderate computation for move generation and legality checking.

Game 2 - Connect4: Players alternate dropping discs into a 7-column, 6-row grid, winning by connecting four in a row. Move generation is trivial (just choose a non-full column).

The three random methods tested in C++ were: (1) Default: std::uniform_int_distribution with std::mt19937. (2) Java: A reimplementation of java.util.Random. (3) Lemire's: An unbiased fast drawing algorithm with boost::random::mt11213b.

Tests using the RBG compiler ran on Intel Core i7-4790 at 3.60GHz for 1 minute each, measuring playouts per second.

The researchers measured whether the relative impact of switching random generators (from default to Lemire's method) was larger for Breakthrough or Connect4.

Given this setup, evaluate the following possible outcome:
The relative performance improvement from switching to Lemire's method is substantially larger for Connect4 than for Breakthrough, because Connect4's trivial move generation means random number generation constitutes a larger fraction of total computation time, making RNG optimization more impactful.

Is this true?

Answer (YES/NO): YES